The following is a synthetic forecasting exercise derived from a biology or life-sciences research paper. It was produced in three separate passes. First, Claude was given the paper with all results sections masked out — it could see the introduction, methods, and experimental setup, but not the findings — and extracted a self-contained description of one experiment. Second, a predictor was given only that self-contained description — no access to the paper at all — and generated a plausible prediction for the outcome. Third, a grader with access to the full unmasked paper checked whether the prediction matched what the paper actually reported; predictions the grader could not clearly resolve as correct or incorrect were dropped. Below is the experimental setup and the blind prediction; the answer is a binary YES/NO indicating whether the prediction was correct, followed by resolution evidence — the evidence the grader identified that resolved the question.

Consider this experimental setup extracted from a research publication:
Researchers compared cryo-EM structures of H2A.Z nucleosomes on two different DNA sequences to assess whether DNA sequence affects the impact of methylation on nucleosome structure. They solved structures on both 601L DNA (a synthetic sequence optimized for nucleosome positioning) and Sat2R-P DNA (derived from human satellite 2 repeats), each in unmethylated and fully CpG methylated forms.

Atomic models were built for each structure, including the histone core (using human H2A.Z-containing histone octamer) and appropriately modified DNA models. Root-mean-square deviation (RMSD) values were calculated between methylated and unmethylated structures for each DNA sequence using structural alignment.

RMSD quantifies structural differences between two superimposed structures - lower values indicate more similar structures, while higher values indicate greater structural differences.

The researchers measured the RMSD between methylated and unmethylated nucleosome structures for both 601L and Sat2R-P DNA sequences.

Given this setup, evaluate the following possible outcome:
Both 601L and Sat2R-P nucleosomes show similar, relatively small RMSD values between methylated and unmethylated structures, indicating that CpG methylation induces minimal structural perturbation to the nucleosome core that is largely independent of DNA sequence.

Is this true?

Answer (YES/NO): NO